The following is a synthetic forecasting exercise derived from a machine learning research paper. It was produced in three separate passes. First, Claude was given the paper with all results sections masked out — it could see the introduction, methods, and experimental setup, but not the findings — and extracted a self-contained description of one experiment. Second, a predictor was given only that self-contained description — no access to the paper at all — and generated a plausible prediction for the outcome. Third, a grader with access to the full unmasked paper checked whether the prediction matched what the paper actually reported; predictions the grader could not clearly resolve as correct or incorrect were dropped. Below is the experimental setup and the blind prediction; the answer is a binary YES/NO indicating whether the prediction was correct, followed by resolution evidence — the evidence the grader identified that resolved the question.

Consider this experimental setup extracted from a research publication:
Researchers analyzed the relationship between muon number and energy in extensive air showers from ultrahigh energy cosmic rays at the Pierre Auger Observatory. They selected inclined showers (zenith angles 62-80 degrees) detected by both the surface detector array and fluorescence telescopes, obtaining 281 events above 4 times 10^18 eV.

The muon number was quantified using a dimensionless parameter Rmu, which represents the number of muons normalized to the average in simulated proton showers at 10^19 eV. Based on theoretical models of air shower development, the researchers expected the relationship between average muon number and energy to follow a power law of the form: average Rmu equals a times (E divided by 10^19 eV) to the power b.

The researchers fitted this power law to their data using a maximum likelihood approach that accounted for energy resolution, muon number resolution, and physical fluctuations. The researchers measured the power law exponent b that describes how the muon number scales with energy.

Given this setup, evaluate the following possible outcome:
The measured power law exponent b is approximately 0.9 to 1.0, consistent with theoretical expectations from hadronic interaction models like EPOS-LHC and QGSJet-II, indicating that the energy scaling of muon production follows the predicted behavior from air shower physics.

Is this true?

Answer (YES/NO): YES